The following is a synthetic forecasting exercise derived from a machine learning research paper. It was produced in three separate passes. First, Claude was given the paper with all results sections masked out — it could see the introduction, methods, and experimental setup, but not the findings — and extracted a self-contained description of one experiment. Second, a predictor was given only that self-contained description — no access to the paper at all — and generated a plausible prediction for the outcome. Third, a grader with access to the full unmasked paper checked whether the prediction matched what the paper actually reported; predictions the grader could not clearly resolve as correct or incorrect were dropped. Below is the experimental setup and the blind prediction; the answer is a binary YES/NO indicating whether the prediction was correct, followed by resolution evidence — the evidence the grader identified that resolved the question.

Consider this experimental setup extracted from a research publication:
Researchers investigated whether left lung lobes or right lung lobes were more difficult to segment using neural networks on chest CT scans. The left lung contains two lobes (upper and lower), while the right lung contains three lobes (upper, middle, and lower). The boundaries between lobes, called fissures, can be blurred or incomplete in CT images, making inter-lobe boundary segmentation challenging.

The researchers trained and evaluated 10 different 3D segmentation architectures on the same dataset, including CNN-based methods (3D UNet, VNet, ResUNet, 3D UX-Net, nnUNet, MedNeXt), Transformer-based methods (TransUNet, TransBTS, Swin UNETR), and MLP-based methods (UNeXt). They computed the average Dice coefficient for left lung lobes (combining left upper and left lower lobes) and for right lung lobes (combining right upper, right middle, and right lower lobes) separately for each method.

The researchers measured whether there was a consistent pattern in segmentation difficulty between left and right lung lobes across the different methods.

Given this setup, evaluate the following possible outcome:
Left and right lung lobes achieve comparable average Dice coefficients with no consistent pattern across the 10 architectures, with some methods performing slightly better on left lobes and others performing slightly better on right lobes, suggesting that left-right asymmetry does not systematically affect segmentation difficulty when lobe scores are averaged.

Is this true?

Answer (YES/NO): NO